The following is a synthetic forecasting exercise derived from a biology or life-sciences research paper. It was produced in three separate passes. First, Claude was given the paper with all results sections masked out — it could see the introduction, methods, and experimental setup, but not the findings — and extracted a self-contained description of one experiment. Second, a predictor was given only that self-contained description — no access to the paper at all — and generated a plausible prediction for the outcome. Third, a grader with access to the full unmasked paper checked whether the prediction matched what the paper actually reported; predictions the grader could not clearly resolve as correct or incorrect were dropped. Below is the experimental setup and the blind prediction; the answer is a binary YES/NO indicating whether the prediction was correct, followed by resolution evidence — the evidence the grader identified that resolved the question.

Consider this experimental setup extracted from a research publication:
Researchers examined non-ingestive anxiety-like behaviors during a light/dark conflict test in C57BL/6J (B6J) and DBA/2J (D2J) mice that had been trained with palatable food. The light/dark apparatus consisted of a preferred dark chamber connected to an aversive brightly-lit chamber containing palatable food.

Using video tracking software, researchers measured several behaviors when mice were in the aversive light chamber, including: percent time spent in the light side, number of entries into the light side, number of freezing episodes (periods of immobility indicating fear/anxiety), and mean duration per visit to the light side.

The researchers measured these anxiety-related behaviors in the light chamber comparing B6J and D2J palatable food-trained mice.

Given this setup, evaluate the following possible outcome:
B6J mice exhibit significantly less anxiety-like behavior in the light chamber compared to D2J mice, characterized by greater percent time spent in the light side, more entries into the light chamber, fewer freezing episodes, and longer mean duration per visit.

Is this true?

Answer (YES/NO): YES